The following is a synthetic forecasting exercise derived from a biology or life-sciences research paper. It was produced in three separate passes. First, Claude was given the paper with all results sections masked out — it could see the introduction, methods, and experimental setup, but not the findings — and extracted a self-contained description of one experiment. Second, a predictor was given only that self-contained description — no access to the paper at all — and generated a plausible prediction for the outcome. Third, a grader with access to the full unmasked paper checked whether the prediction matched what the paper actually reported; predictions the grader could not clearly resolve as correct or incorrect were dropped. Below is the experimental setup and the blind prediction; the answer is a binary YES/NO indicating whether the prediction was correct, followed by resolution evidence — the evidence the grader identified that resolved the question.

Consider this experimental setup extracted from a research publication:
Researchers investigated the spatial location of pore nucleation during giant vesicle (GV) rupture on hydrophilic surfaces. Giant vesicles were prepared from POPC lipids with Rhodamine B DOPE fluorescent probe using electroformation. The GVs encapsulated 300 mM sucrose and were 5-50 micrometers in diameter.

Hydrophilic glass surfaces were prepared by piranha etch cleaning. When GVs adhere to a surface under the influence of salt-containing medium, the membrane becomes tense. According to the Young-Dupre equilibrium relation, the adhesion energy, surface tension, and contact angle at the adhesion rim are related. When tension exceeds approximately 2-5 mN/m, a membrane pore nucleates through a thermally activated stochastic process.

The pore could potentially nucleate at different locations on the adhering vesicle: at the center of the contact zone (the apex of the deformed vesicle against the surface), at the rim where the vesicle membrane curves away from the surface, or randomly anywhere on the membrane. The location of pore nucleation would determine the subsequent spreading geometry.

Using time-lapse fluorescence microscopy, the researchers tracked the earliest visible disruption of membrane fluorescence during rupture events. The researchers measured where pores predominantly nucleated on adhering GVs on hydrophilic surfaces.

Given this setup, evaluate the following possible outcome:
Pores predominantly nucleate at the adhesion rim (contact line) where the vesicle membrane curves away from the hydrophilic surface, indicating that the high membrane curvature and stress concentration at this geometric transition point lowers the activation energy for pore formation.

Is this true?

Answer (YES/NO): YES